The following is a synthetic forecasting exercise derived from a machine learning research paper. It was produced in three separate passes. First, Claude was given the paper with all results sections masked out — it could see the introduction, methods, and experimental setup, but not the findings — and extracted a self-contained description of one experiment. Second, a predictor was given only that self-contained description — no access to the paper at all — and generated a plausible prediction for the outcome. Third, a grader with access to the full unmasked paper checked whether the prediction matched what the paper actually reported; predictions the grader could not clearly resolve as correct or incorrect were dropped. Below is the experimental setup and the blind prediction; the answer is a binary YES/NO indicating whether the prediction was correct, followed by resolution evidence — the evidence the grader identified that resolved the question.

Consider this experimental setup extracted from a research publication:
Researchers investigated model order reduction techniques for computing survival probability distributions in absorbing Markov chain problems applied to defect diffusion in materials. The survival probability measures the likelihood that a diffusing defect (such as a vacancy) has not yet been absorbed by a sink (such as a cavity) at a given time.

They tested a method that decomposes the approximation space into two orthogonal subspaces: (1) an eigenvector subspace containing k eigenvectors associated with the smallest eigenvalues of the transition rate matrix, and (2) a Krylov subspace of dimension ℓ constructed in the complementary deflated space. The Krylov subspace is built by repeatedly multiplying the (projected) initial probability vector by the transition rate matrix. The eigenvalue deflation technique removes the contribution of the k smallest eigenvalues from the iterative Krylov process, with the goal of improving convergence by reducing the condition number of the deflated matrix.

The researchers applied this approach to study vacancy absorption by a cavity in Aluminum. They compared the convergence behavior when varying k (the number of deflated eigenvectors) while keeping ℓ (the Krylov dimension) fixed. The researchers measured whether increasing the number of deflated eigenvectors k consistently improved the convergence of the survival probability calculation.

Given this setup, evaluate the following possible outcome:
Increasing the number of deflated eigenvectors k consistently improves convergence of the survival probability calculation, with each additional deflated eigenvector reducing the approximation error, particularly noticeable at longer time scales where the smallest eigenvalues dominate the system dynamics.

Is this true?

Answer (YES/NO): NO